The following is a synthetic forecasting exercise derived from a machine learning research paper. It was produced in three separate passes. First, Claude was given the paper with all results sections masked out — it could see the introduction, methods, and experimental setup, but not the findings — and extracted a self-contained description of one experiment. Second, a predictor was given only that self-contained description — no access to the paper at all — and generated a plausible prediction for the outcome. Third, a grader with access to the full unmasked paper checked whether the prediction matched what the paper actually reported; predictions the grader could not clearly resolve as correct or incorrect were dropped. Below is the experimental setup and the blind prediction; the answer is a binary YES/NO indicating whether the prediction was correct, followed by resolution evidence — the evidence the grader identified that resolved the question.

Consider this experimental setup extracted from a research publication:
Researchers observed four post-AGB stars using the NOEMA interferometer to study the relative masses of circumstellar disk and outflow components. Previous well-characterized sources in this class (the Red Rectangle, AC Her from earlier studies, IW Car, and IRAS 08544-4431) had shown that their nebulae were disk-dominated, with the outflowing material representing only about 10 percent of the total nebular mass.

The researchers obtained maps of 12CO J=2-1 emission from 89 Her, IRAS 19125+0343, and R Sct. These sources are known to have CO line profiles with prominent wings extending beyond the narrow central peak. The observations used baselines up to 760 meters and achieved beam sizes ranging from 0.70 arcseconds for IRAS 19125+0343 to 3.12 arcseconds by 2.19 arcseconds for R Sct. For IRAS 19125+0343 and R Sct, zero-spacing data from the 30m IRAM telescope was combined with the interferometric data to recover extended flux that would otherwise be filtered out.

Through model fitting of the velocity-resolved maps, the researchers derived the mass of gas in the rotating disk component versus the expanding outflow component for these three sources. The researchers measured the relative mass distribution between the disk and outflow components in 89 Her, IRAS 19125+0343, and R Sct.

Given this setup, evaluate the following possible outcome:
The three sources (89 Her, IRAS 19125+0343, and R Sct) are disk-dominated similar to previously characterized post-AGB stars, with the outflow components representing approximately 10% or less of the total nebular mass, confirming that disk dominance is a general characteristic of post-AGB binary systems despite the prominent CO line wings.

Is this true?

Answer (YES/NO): NO